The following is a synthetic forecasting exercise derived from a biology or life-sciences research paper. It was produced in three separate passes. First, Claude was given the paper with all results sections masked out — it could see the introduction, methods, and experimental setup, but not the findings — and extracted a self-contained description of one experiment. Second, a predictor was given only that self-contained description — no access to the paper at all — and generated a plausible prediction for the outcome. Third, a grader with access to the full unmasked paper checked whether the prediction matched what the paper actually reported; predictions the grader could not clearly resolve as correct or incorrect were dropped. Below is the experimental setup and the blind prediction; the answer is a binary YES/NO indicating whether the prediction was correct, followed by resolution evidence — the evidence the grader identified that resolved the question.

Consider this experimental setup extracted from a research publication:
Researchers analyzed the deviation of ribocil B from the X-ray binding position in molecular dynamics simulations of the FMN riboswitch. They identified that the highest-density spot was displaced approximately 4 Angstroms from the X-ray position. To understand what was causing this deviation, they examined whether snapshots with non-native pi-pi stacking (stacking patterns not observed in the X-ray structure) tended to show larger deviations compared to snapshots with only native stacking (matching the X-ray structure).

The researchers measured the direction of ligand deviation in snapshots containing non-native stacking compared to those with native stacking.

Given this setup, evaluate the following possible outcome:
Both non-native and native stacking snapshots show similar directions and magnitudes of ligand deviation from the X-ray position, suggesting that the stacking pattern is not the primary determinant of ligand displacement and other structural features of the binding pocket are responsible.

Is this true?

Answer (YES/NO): NO